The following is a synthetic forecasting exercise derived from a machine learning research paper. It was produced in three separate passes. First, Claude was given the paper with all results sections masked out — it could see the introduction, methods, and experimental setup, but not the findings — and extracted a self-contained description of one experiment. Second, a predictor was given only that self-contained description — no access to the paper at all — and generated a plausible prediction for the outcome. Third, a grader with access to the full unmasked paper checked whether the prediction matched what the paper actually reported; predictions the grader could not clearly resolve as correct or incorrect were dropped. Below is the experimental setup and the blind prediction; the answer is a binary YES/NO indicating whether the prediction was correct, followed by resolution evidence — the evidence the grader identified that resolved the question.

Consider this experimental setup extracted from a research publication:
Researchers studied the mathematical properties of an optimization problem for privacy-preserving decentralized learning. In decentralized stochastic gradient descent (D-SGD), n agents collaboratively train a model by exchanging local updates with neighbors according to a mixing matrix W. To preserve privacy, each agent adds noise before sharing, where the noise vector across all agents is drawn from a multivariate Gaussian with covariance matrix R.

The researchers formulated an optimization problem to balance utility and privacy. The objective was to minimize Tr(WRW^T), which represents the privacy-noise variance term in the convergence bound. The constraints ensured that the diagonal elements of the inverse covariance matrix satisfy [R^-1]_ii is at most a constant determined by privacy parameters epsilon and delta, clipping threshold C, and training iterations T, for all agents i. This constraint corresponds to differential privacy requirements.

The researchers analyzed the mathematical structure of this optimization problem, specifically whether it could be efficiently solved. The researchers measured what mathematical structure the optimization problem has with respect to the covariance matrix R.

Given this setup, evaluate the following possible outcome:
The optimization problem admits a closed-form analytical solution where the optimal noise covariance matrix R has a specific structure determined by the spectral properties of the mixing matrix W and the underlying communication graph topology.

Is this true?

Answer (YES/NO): NO